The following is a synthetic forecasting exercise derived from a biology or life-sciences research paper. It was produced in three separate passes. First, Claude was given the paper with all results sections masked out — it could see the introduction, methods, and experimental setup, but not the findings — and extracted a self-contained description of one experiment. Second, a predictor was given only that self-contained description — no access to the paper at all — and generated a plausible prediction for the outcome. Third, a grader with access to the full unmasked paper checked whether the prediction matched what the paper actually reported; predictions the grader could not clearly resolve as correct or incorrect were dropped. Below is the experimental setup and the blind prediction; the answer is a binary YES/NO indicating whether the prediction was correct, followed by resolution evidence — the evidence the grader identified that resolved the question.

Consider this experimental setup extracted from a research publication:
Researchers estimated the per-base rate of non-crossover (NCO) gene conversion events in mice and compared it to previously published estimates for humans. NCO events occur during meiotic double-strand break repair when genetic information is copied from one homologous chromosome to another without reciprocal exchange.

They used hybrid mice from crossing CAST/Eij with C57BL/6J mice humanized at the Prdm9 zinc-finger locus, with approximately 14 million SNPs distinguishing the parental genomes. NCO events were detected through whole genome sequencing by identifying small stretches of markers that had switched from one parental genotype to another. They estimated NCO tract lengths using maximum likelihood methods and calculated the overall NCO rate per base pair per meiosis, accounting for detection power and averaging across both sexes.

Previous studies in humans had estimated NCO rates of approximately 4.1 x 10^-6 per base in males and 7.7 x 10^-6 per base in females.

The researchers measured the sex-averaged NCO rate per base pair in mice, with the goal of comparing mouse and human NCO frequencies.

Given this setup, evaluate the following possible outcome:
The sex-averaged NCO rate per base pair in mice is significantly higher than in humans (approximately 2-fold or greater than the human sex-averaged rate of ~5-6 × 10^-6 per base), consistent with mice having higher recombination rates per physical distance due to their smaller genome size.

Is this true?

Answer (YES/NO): NO